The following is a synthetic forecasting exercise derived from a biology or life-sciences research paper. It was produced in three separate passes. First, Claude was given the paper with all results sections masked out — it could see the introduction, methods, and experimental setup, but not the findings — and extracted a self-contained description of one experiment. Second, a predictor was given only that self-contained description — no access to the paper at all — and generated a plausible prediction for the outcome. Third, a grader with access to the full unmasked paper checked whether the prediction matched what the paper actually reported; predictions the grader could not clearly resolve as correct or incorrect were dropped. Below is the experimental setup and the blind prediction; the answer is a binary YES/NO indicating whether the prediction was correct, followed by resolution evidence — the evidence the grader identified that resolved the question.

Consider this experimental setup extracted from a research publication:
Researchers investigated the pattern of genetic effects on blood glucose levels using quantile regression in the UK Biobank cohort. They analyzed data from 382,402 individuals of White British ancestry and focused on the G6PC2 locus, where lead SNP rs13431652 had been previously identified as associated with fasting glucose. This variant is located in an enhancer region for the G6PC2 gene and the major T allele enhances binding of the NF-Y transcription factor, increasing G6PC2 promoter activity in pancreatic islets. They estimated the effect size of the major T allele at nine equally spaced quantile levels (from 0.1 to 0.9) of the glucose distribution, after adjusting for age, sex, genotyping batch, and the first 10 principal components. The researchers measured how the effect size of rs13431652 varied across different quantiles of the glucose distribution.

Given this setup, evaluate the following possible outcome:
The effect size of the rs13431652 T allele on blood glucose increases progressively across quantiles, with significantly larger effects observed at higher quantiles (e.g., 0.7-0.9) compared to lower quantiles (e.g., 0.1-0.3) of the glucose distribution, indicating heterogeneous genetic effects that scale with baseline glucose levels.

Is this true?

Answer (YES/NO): NO